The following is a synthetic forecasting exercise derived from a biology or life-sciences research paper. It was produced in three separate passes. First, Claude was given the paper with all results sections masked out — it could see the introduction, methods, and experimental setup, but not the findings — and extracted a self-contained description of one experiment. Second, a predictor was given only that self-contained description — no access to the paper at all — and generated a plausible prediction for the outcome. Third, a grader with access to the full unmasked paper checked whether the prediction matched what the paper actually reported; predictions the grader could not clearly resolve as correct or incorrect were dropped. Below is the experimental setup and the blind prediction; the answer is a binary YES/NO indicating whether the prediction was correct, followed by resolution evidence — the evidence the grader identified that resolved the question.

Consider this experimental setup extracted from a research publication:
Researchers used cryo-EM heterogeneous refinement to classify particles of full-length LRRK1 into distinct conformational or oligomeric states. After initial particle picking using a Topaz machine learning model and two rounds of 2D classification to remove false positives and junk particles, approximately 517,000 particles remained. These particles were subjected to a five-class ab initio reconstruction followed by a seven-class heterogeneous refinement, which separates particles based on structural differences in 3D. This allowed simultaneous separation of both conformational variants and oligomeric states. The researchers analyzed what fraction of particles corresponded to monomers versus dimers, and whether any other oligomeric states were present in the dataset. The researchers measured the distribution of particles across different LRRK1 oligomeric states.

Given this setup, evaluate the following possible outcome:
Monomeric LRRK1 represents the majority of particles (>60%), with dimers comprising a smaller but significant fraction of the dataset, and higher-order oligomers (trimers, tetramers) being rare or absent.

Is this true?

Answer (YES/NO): NO